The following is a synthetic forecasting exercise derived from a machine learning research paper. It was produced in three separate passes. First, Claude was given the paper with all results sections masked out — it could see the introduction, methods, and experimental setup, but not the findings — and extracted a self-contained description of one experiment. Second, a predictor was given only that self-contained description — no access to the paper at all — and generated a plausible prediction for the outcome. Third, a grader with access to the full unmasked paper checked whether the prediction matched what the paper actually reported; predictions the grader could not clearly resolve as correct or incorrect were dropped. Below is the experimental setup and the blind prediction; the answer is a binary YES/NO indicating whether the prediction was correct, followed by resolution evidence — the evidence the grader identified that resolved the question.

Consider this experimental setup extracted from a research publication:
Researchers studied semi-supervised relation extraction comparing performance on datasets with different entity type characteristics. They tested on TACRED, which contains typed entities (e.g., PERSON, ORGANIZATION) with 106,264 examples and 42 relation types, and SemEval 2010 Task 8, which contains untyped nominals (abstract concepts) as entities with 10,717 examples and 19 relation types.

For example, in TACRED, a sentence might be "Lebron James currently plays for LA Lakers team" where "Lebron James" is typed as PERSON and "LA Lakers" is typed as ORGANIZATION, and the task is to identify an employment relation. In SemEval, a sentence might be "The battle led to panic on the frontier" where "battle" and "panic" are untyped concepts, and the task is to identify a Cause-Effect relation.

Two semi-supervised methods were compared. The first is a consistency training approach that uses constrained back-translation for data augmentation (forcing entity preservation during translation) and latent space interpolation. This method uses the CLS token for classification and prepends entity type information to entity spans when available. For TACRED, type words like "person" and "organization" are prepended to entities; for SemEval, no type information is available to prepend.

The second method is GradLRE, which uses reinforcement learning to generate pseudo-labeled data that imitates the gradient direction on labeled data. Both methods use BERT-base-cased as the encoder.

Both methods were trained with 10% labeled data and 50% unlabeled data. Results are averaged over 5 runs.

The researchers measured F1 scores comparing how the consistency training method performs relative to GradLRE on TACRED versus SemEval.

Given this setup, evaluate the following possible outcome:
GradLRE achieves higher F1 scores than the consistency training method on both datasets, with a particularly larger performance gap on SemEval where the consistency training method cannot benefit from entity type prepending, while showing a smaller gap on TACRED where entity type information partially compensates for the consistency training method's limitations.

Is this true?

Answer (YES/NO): NO